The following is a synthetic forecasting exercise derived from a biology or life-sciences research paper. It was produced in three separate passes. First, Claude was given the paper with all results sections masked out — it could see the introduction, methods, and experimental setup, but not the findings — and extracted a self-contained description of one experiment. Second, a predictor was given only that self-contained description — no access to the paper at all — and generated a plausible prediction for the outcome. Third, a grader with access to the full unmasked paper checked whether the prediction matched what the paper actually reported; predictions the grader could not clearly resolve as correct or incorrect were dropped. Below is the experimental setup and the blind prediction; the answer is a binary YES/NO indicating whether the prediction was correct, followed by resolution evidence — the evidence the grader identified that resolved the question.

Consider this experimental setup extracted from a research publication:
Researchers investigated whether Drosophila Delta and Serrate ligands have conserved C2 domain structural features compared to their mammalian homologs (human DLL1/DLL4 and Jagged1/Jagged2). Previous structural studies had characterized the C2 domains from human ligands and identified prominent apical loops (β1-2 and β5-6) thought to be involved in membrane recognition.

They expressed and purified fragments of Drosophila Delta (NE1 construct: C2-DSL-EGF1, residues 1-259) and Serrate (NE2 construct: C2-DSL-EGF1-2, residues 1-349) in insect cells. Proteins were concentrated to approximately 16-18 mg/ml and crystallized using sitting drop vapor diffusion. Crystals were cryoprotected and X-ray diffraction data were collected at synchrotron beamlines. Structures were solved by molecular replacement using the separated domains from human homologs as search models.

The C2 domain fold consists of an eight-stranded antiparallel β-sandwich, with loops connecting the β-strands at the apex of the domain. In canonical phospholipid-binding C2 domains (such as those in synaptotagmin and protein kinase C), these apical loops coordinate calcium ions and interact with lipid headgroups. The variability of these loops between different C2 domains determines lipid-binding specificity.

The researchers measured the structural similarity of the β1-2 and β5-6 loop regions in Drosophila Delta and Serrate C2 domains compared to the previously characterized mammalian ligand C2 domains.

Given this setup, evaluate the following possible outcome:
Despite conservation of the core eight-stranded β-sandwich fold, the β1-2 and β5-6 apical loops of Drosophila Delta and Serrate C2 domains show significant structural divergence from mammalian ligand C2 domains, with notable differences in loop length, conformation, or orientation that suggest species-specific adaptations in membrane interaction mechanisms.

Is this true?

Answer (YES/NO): YES